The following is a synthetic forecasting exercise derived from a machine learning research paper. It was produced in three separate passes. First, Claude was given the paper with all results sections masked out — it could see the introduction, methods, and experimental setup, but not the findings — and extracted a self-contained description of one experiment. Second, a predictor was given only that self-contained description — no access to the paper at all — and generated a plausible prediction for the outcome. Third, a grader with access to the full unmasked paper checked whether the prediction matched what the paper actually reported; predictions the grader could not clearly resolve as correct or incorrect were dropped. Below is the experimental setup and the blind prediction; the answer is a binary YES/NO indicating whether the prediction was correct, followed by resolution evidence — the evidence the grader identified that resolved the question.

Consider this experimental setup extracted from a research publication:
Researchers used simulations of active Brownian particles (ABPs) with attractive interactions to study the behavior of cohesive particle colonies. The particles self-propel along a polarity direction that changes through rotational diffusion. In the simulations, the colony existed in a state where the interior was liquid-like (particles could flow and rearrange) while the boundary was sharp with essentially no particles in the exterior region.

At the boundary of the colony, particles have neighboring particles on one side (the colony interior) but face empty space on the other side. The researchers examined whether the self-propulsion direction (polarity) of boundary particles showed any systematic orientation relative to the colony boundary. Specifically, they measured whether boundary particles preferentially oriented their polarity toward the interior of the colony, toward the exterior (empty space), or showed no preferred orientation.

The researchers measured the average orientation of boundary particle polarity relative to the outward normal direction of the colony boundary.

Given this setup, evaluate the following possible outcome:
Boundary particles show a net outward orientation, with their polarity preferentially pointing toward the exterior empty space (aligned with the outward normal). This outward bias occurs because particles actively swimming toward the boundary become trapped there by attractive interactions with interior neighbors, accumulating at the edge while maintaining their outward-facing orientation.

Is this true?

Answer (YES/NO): YES